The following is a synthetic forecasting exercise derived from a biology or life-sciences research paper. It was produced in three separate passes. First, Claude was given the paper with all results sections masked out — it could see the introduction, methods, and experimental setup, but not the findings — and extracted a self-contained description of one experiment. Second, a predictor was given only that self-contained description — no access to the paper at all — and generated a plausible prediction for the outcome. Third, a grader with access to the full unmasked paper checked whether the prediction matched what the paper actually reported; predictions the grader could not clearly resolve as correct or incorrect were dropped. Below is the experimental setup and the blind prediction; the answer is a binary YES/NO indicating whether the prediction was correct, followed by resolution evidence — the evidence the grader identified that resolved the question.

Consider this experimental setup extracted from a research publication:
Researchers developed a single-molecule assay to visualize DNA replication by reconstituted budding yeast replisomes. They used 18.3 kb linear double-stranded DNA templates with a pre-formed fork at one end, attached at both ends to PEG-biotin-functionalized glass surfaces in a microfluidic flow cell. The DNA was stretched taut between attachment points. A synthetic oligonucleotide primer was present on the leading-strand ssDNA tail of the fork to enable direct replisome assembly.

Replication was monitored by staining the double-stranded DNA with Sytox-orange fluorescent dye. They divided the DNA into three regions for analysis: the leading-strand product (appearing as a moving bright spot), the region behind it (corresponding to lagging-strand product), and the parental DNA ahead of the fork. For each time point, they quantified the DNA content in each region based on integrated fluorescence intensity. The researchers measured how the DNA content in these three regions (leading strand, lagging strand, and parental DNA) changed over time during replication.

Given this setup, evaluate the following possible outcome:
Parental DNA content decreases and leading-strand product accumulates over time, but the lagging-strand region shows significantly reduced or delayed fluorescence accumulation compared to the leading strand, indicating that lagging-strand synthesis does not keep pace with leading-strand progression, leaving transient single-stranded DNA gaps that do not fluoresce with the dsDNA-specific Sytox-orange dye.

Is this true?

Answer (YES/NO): NO